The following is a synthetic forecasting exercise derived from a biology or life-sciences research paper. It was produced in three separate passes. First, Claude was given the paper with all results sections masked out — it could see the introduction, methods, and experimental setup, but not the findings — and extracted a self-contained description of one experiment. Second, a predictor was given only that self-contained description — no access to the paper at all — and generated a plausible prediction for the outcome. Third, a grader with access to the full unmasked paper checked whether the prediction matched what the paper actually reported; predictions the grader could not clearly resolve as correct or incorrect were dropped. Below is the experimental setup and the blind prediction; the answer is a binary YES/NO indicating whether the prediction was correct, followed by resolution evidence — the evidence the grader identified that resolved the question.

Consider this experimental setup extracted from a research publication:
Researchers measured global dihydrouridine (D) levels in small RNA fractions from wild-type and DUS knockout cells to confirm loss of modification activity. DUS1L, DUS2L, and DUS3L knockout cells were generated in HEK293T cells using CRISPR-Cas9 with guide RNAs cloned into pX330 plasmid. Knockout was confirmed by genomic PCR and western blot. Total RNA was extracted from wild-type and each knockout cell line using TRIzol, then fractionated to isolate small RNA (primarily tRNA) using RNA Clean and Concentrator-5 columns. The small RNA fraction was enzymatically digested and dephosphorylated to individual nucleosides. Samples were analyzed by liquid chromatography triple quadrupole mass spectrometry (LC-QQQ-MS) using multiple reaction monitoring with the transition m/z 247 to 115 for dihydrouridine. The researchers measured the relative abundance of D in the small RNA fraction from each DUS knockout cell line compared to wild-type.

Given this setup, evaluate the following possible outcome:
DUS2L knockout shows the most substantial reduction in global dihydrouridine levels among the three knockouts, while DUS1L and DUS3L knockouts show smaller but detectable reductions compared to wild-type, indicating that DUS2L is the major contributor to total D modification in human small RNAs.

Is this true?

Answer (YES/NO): NO